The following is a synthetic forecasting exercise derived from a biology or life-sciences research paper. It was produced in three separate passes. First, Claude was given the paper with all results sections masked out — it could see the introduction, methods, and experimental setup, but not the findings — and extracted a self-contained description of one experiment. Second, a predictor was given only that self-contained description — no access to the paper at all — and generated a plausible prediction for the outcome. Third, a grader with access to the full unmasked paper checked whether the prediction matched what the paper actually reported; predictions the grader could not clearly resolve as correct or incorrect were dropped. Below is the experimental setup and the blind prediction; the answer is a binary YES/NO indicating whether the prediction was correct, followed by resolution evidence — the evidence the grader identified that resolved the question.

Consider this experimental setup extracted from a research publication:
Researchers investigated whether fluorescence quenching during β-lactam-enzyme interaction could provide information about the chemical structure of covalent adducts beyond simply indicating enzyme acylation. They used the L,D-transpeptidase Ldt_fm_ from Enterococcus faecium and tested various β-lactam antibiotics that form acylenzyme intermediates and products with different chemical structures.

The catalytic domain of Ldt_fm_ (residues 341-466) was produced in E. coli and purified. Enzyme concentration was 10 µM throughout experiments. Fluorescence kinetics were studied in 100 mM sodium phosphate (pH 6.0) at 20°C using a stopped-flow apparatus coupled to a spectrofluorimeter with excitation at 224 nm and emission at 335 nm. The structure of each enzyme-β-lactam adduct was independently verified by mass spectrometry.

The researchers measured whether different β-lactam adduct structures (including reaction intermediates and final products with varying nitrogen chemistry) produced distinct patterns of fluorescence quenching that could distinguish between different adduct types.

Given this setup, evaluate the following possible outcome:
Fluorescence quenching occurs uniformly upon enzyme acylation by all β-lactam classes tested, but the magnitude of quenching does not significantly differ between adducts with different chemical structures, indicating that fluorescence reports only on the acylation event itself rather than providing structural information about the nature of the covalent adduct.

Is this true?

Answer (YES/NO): NO